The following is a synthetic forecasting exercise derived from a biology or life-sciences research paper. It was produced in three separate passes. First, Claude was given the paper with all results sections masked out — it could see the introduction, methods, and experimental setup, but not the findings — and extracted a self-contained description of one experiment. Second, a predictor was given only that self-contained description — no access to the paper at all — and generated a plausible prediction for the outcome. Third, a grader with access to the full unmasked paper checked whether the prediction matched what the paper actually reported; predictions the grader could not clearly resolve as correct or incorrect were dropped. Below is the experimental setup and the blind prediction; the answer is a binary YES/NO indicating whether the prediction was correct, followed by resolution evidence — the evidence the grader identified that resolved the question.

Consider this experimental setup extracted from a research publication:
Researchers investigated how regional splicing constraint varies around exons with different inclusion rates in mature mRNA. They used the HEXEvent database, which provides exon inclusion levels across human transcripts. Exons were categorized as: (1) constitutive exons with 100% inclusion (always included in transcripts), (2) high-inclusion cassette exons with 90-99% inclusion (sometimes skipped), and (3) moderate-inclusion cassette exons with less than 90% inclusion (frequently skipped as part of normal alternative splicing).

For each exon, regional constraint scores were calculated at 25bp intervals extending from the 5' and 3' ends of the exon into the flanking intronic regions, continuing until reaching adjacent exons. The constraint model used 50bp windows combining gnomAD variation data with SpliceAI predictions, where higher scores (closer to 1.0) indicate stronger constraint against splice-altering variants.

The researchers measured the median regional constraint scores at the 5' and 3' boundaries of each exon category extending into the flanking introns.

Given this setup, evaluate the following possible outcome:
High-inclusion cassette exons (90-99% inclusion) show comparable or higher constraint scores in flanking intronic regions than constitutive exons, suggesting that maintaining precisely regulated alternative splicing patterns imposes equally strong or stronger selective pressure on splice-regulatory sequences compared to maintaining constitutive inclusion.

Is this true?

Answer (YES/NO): YES